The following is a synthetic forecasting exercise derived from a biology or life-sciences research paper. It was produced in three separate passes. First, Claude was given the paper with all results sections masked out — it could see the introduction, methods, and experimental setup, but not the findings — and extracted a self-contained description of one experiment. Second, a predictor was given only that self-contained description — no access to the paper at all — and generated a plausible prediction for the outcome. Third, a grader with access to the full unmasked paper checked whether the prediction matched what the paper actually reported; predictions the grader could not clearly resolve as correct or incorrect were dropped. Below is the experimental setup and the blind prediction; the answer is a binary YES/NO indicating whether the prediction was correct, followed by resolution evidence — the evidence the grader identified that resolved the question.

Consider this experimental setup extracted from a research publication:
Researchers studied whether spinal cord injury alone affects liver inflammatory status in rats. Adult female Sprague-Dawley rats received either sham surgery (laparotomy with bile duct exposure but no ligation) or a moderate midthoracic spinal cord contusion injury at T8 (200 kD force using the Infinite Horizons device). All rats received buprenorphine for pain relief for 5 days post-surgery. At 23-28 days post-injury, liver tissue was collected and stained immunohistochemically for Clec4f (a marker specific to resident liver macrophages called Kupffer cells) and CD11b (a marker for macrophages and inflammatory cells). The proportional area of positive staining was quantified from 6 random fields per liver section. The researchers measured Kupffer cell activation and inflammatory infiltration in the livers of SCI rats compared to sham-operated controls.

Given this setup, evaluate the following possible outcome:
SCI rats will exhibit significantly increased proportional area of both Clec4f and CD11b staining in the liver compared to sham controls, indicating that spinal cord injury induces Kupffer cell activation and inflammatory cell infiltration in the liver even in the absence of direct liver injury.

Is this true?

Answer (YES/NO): YES